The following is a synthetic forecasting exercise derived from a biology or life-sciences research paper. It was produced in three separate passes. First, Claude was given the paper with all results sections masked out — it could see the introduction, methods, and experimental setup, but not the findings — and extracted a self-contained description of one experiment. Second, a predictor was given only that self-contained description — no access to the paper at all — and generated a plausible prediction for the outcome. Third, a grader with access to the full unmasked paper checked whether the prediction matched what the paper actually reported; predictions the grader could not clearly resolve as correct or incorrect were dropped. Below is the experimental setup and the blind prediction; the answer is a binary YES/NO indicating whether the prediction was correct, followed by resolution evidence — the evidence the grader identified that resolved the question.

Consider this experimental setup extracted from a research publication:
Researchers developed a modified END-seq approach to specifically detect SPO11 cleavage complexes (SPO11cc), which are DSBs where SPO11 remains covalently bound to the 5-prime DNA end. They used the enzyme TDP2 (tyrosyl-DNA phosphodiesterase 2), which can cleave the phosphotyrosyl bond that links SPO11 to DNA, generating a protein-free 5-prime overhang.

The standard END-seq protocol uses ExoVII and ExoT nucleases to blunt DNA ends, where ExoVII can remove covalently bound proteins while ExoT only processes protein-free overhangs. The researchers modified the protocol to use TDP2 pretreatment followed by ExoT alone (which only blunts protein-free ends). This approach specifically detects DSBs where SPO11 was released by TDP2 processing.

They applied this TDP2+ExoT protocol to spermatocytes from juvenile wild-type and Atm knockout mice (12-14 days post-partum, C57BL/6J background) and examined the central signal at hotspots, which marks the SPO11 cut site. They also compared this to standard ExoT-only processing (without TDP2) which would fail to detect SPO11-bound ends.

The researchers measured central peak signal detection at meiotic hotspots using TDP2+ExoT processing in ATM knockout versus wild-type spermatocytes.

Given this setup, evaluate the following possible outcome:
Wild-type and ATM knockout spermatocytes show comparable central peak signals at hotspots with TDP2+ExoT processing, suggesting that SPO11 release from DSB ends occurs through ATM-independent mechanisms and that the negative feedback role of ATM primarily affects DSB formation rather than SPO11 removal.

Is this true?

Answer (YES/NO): NO